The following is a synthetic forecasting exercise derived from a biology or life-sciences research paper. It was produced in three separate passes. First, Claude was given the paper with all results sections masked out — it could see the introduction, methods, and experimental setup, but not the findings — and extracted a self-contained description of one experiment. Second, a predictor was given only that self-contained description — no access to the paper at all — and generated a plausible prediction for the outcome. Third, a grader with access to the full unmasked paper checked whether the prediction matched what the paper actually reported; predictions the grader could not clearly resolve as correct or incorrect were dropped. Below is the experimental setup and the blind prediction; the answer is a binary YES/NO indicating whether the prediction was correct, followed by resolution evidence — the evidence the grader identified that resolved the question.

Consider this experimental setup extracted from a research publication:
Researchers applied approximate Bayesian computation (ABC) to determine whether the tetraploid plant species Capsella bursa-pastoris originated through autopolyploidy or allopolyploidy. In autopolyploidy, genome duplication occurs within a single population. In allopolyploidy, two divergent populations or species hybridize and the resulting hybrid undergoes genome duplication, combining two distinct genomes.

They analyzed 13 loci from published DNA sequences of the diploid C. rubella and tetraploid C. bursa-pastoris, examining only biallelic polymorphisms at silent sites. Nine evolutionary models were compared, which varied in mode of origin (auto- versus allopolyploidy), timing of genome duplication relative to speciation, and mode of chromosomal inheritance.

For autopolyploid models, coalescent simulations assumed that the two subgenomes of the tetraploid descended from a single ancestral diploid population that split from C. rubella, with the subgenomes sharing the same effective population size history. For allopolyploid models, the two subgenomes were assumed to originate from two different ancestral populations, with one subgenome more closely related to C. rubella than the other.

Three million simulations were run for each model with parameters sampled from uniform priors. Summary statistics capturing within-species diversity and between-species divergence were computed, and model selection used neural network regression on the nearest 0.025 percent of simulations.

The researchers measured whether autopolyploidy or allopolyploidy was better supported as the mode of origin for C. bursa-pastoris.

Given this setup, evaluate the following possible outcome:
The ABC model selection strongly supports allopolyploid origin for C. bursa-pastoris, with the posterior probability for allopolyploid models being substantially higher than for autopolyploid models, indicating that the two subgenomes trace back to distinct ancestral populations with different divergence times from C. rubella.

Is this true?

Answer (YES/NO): YES